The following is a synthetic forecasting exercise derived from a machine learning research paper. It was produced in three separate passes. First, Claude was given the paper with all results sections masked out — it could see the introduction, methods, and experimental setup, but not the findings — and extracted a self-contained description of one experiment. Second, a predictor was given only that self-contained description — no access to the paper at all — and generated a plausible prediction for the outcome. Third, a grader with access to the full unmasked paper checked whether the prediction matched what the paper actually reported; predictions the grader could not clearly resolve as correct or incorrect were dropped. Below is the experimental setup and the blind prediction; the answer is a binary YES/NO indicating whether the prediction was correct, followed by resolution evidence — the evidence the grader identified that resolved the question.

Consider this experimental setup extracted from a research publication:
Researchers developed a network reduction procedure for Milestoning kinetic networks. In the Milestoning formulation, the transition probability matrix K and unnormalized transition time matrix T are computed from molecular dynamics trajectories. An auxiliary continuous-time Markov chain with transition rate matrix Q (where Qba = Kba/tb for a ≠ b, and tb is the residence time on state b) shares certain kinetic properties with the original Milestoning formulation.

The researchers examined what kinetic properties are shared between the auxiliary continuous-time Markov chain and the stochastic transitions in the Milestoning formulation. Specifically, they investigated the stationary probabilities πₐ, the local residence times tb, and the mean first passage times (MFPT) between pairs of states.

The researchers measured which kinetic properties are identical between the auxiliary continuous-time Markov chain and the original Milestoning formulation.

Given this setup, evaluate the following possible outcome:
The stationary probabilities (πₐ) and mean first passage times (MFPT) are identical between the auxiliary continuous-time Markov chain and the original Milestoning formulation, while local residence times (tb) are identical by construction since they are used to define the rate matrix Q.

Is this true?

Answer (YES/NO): YES